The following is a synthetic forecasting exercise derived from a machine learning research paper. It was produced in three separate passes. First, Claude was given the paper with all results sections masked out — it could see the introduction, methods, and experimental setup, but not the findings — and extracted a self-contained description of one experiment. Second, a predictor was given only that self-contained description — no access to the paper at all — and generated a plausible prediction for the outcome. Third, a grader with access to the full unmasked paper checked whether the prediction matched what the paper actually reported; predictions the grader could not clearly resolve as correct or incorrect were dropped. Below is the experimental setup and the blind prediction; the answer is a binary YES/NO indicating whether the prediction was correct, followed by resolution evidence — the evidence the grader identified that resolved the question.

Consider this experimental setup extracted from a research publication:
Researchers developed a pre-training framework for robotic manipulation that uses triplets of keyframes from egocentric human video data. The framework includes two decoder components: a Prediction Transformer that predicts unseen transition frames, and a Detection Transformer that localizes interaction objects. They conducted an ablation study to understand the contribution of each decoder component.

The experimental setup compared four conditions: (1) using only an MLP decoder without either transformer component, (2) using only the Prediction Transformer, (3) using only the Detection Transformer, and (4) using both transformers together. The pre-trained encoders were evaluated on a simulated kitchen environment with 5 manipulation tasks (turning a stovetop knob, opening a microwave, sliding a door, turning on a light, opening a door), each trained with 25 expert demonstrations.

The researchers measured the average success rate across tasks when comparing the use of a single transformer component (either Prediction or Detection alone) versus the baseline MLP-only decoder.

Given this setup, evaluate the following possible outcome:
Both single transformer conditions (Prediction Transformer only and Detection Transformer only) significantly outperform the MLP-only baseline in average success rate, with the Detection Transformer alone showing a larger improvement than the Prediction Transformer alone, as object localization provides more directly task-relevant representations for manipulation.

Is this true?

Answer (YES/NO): YES